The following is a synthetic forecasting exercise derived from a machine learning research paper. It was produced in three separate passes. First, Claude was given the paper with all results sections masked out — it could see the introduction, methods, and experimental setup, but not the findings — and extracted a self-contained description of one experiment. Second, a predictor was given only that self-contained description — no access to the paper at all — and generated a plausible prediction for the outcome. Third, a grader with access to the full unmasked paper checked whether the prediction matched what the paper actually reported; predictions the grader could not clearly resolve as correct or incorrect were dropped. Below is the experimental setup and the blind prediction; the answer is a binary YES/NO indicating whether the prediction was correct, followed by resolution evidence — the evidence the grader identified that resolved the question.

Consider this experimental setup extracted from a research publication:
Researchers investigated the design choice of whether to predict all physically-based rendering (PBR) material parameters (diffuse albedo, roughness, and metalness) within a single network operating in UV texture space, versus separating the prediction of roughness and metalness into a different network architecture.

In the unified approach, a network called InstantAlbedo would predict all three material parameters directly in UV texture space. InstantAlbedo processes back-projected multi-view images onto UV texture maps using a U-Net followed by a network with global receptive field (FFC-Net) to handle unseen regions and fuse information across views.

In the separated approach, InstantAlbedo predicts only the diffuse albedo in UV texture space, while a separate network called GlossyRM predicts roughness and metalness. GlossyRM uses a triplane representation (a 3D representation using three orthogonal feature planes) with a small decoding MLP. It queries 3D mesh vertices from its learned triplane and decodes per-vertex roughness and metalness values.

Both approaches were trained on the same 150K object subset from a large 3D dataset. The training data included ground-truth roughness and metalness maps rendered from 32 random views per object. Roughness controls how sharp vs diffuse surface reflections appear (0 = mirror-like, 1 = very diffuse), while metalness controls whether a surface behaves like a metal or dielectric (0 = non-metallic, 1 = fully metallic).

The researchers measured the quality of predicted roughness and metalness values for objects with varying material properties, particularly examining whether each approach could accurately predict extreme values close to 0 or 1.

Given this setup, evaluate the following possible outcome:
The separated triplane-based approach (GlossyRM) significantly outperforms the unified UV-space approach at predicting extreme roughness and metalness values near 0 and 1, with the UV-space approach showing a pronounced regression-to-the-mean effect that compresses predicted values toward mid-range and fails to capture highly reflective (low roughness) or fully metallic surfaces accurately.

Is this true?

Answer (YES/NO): NO